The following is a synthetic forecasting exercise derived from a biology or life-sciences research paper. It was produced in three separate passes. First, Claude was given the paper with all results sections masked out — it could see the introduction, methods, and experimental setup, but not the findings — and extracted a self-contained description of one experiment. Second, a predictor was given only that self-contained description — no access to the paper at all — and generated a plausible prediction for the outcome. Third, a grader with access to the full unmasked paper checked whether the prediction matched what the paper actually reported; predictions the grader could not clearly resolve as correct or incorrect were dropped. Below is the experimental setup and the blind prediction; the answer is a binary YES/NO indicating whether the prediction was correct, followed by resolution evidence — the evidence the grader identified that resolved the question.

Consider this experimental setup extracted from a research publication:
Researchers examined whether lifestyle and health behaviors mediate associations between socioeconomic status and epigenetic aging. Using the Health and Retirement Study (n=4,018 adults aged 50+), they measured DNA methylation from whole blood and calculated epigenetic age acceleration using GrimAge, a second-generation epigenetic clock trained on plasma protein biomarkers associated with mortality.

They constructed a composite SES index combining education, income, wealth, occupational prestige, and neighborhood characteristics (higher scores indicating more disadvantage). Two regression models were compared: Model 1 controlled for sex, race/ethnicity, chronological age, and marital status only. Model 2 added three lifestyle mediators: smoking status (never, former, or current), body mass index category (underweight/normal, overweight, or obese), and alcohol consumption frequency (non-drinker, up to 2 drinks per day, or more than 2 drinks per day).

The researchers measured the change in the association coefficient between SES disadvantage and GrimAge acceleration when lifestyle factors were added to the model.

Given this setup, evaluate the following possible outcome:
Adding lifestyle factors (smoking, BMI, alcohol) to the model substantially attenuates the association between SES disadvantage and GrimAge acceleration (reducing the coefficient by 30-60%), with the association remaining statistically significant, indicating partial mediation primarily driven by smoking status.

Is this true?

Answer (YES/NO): YES